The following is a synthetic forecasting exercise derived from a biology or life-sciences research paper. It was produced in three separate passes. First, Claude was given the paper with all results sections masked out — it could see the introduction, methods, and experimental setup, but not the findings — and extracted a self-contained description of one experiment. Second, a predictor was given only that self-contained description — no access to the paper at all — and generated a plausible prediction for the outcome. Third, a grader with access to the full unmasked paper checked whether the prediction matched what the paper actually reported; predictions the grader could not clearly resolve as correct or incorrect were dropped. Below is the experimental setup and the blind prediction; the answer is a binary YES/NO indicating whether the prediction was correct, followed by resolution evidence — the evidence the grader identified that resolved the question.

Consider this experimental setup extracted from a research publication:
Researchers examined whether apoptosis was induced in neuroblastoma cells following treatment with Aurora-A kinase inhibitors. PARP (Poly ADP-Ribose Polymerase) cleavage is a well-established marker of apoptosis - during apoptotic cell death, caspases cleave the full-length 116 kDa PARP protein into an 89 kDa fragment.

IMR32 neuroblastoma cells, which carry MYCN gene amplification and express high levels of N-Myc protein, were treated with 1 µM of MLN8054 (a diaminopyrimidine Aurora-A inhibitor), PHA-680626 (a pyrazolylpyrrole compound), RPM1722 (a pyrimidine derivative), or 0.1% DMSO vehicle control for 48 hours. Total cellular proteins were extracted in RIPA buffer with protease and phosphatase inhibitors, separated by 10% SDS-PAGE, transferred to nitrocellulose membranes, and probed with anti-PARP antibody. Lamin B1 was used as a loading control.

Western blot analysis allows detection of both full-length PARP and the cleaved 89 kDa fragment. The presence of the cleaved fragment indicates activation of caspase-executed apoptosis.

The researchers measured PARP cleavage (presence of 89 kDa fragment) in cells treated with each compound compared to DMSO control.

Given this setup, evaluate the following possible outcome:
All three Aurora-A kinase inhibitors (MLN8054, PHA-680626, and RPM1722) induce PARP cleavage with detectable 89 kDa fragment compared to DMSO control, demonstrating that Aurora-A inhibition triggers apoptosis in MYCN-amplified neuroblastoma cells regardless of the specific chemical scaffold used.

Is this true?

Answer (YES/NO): NO